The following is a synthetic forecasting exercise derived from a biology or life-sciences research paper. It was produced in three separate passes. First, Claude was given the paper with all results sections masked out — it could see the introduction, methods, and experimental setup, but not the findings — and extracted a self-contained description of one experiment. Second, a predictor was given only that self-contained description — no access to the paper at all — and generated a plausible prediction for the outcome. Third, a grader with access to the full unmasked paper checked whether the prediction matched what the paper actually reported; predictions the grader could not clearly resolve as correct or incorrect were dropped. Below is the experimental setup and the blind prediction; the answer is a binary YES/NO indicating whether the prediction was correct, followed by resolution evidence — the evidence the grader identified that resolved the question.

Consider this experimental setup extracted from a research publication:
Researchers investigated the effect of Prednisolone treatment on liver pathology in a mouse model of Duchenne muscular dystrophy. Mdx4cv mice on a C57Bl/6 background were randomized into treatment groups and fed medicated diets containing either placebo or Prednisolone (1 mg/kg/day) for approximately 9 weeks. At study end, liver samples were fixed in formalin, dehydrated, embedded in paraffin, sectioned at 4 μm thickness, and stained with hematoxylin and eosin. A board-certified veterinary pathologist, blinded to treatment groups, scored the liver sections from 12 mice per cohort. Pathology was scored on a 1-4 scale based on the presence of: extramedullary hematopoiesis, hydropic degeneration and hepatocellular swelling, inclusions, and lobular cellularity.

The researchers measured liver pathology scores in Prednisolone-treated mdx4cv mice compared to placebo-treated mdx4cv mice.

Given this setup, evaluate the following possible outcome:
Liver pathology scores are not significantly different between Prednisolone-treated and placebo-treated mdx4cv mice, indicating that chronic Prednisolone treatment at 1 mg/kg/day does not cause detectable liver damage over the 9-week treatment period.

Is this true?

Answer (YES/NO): NO